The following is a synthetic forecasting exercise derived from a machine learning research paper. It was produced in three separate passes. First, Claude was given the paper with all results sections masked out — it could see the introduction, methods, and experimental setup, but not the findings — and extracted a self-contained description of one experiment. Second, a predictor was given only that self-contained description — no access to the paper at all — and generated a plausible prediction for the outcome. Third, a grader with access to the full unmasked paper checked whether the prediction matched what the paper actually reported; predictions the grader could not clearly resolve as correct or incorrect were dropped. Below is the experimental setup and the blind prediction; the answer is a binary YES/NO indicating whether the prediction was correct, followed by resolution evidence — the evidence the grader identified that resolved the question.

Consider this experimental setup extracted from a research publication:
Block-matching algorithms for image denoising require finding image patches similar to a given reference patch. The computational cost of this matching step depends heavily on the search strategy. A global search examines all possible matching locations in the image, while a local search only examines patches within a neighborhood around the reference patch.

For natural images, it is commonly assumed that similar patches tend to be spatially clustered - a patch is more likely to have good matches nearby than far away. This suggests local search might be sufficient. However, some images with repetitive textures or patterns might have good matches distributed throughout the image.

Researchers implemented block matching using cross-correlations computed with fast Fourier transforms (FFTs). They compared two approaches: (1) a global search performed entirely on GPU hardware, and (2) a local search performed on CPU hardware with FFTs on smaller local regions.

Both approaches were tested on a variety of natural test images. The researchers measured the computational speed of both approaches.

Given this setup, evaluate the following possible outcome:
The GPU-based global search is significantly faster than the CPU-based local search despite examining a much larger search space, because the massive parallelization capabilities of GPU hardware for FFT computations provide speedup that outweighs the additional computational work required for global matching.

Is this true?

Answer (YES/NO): NO